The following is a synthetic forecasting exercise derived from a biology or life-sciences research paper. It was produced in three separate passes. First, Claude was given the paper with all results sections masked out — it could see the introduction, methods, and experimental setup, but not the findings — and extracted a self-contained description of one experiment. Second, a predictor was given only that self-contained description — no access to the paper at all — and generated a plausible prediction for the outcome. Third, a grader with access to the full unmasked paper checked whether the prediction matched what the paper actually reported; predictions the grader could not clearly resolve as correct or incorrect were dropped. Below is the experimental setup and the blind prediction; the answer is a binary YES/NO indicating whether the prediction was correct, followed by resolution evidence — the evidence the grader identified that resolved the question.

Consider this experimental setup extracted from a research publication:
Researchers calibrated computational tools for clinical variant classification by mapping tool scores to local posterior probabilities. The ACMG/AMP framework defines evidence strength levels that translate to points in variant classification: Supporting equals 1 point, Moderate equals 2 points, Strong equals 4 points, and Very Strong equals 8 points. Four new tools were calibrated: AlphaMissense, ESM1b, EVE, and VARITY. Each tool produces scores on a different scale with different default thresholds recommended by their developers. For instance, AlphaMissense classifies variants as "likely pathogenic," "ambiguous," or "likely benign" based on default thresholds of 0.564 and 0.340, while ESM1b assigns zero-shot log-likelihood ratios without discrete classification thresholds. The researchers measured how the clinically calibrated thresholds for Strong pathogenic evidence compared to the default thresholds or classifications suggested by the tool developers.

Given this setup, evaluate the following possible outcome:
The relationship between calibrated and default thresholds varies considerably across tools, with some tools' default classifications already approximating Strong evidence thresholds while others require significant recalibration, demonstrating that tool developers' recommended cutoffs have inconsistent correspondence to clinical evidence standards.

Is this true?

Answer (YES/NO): NO